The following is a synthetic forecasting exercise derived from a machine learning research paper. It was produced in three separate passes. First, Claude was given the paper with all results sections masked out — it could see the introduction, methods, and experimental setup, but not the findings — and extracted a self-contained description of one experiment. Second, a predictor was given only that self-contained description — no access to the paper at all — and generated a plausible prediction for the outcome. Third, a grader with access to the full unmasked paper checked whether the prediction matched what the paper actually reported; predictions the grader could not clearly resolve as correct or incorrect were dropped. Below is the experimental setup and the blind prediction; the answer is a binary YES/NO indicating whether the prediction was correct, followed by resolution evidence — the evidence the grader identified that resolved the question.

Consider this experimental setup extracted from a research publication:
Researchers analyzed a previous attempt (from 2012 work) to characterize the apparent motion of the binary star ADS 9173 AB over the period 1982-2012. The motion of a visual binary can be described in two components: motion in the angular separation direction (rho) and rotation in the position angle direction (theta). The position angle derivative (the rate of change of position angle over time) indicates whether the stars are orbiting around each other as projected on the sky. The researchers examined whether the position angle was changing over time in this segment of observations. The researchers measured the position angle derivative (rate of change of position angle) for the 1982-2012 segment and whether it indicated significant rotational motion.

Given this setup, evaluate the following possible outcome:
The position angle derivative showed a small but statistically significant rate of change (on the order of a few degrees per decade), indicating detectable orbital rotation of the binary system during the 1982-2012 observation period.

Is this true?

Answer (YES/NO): NO